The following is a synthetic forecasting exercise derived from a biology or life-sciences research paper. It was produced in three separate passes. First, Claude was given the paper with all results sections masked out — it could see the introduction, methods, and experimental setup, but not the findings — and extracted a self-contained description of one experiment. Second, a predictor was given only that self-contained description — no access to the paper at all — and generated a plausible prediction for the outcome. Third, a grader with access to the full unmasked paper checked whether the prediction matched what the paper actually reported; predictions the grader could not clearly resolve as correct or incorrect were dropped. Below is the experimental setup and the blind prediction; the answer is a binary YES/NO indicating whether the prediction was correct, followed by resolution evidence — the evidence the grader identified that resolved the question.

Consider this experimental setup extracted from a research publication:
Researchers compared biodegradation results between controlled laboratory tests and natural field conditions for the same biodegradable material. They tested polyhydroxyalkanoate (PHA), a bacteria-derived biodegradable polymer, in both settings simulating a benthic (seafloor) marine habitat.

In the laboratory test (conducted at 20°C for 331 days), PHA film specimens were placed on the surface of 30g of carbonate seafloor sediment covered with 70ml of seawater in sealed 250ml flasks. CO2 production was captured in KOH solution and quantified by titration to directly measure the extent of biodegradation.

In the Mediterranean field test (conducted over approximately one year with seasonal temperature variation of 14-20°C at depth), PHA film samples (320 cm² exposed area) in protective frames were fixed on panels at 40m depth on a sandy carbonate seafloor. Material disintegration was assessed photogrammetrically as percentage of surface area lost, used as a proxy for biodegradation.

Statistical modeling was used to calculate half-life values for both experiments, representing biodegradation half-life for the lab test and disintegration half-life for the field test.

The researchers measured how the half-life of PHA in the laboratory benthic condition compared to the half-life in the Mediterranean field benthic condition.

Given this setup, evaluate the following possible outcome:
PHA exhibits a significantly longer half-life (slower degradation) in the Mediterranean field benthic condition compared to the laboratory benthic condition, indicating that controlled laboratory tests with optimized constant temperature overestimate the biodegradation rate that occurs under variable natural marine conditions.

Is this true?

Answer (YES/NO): YES